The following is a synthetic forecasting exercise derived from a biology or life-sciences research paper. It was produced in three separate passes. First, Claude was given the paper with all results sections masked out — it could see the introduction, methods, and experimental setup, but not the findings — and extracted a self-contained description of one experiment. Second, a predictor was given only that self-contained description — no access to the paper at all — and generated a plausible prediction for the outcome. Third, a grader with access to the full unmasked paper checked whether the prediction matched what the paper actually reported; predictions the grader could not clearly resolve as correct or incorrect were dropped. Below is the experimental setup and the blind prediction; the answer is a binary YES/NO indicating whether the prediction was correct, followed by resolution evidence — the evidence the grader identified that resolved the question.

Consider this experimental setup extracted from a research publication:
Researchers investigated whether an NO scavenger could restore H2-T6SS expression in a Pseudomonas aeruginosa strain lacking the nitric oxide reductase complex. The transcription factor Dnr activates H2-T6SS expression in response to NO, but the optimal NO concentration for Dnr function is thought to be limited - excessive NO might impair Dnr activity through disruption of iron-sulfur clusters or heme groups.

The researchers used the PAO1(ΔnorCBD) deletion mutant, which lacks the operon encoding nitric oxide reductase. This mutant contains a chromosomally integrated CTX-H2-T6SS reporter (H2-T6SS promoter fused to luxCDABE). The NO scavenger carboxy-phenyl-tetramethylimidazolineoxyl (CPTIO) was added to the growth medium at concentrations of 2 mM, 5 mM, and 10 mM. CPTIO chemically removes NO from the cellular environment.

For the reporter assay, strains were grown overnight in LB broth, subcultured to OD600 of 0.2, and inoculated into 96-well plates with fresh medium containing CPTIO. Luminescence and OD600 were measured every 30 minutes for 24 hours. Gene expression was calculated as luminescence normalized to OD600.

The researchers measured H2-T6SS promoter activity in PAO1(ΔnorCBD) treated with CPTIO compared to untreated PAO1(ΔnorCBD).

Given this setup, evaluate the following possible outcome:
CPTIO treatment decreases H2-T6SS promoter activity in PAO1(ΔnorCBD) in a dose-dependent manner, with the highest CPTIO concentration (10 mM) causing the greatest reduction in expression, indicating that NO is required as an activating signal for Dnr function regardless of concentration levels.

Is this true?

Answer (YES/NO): NO